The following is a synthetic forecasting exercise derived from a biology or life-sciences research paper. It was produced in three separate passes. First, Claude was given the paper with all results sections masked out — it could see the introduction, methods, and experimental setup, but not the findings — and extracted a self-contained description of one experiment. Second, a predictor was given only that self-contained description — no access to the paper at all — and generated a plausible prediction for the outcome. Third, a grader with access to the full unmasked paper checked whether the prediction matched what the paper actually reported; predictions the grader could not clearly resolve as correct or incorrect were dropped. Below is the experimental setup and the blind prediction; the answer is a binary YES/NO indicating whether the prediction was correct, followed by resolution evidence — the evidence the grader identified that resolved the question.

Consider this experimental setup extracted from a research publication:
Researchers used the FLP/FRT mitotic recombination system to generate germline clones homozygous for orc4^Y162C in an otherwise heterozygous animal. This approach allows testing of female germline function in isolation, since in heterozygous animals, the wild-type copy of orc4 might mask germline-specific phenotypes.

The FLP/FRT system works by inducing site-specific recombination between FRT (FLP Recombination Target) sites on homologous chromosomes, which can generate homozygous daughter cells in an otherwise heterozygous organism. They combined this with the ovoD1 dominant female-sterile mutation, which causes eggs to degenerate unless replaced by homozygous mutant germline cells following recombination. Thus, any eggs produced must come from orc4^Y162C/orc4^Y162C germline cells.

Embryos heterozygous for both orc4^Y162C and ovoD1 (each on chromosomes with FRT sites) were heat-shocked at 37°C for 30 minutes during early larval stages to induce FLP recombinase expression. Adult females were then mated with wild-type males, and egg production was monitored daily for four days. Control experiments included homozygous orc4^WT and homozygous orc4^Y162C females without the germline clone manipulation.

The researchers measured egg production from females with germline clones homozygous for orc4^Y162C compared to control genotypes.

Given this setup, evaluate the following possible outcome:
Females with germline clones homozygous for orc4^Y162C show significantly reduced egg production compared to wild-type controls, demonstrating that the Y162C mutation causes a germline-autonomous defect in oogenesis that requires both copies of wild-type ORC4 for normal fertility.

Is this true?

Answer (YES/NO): NO